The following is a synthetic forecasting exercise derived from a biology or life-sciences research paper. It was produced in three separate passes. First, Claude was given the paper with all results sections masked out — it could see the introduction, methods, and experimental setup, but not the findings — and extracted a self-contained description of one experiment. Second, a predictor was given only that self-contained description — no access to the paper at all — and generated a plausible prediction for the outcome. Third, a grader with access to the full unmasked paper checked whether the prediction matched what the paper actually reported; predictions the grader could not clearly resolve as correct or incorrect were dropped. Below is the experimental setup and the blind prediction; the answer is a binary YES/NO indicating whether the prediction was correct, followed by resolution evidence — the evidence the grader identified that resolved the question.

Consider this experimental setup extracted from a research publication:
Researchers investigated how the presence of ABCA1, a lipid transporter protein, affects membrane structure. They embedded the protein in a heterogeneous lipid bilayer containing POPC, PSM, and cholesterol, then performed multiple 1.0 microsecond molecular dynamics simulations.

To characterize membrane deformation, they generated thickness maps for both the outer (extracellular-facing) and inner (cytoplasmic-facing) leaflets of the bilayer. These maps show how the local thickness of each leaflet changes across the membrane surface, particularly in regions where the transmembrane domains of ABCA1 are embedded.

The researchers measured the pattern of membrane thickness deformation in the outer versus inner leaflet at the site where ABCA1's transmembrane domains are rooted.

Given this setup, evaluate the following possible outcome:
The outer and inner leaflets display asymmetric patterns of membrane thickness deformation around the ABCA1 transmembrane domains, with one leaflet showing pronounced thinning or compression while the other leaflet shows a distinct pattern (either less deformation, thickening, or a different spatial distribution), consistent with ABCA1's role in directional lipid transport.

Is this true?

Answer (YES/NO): YES